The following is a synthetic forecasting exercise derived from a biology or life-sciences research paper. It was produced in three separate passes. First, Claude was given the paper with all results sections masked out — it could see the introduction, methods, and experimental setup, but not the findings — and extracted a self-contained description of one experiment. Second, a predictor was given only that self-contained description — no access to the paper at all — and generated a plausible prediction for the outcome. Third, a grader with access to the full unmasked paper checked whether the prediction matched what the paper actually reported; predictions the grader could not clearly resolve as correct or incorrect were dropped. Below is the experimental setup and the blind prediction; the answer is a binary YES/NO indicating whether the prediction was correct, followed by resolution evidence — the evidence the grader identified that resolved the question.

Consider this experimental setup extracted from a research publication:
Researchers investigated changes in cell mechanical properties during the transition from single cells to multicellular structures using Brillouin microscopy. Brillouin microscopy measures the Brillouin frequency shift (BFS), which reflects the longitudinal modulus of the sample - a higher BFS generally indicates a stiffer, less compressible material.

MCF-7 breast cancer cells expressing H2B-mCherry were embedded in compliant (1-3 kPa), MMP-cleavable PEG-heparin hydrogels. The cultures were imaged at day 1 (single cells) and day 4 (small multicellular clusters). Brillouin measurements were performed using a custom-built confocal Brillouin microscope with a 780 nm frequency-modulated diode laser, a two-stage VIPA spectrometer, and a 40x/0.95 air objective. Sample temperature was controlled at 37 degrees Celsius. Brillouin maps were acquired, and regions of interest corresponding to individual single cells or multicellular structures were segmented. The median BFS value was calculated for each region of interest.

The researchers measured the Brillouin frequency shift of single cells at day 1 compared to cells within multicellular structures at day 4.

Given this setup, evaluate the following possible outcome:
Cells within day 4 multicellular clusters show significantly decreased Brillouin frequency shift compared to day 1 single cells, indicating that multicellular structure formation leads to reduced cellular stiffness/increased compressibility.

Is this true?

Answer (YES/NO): NO